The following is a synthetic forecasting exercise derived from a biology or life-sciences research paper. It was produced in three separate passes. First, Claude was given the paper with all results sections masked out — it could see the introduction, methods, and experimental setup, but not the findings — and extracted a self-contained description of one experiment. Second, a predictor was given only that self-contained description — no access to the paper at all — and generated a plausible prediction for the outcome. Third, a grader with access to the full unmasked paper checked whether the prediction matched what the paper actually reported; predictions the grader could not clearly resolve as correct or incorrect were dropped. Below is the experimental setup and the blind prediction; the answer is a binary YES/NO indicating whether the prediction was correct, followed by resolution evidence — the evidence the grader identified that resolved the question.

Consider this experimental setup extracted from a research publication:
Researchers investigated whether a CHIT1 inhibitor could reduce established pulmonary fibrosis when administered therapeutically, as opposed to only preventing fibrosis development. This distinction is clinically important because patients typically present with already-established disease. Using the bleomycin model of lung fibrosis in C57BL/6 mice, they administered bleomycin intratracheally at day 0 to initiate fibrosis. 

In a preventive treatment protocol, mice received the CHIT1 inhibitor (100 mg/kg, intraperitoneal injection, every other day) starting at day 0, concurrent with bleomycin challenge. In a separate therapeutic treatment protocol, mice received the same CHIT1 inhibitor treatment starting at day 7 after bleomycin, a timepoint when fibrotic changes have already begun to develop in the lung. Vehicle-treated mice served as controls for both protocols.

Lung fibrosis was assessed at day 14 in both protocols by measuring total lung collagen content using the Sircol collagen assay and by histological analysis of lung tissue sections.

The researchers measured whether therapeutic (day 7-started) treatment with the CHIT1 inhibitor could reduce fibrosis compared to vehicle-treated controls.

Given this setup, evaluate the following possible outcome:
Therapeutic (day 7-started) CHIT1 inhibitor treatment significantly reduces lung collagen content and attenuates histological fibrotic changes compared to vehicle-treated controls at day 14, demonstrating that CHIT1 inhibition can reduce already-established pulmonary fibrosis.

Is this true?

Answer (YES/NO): NO